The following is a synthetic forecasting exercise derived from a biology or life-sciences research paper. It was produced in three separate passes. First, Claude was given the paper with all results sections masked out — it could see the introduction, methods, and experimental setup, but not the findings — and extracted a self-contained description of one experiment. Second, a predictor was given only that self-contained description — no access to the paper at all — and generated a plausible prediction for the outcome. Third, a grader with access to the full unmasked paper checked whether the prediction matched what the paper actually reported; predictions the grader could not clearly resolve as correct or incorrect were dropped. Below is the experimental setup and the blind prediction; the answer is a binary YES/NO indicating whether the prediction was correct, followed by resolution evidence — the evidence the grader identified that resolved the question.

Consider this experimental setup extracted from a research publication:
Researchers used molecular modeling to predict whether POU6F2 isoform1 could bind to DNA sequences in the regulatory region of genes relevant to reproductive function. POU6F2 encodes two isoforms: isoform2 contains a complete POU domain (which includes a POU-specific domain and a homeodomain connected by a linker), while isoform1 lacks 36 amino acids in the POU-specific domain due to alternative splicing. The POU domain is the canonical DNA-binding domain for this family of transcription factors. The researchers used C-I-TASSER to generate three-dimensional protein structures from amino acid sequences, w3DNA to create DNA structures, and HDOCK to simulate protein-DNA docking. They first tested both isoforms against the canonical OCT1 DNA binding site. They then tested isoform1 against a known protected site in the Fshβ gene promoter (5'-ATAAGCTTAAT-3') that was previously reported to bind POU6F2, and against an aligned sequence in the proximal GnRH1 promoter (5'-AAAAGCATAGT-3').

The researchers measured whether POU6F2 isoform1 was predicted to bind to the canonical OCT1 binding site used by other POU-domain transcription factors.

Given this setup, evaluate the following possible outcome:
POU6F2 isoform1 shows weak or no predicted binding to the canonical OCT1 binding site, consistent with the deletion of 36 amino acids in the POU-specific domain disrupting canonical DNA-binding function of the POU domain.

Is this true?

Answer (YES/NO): YES